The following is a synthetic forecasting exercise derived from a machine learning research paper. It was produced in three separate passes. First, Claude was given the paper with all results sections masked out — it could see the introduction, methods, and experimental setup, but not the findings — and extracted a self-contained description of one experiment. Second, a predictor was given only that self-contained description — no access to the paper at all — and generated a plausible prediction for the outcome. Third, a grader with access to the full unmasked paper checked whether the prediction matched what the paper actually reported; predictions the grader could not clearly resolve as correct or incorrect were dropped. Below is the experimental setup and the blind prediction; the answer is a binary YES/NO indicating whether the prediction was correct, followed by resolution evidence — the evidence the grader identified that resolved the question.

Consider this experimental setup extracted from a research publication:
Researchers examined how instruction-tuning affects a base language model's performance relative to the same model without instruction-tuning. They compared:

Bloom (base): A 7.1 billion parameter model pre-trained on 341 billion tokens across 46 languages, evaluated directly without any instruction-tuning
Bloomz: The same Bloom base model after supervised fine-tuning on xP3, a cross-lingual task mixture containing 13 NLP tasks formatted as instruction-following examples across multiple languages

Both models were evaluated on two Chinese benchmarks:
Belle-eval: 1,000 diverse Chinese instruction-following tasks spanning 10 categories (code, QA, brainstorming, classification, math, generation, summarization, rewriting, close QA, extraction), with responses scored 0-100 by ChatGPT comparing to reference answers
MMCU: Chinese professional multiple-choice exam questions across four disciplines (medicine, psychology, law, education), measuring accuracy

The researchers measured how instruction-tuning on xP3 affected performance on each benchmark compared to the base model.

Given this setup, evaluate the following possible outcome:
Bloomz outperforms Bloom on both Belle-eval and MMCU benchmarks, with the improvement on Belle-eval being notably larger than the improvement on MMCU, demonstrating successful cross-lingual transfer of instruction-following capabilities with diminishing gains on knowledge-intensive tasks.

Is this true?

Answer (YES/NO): NO